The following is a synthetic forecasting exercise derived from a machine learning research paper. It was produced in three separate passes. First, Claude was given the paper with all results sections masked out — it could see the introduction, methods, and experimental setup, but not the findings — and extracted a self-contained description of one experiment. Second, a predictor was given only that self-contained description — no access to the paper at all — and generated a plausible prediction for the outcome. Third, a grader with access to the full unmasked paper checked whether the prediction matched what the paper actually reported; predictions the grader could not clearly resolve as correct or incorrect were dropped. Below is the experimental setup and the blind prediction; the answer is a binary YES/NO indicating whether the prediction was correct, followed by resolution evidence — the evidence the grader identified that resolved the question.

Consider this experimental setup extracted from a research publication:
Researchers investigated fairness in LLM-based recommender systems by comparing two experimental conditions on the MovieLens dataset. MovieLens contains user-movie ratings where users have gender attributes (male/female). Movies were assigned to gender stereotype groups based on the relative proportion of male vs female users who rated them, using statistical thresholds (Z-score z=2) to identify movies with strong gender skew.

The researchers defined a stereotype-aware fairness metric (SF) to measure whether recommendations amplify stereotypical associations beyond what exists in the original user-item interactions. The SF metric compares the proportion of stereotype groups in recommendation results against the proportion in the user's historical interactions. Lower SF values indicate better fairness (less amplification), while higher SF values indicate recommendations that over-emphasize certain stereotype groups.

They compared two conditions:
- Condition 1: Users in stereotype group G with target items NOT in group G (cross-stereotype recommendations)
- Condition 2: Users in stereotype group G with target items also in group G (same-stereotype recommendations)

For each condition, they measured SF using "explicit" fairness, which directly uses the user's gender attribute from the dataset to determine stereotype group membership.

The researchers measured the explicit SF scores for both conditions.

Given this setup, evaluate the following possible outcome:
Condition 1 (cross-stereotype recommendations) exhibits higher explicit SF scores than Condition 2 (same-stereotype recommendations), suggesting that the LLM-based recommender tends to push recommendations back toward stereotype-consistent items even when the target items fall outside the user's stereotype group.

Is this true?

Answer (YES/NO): NO